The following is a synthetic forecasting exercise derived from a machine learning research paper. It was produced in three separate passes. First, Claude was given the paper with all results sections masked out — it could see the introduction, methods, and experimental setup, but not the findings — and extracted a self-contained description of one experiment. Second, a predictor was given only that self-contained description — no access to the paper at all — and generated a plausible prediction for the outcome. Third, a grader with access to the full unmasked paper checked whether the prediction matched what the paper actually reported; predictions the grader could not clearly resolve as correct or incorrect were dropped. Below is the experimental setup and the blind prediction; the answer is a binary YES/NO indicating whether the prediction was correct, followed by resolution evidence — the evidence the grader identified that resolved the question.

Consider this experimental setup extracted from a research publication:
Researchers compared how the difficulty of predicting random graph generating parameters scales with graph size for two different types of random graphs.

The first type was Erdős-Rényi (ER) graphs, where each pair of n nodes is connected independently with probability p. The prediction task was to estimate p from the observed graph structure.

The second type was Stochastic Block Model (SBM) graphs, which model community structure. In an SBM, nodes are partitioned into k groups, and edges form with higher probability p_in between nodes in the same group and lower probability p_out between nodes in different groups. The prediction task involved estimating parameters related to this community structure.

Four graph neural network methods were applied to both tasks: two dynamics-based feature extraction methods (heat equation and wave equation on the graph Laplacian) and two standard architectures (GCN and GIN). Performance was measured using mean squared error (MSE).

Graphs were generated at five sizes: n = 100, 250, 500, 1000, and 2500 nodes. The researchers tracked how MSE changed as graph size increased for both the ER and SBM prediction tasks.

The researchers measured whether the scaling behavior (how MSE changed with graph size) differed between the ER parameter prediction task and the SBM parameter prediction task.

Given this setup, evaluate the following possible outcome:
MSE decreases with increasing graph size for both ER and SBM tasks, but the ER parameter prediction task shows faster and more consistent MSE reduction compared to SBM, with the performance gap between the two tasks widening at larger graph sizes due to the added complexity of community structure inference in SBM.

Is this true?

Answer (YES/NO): NO